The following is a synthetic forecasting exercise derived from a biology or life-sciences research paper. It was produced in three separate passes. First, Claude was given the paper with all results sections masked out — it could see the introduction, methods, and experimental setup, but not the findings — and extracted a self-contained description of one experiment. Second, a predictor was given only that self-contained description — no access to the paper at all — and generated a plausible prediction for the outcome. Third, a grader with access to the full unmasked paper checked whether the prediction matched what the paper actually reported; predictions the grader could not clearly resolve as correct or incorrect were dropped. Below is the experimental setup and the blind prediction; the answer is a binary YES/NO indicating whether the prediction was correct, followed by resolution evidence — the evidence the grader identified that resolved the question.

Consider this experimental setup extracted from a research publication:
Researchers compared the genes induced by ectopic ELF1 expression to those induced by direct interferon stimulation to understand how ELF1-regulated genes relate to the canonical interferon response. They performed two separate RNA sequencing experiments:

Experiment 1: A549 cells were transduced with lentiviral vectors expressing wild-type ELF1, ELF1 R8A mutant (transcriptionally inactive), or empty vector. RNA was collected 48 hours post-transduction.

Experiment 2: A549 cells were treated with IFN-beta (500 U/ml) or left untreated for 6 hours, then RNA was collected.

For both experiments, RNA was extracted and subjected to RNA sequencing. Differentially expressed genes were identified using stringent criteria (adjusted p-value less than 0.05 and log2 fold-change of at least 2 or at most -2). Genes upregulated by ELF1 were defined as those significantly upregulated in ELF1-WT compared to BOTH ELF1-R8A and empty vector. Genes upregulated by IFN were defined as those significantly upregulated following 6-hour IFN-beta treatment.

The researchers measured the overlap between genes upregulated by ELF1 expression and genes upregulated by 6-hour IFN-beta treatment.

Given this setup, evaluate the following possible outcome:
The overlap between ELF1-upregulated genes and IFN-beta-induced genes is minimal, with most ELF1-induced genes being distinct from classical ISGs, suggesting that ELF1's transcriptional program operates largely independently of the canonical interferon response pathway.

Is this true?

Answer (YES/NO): YES